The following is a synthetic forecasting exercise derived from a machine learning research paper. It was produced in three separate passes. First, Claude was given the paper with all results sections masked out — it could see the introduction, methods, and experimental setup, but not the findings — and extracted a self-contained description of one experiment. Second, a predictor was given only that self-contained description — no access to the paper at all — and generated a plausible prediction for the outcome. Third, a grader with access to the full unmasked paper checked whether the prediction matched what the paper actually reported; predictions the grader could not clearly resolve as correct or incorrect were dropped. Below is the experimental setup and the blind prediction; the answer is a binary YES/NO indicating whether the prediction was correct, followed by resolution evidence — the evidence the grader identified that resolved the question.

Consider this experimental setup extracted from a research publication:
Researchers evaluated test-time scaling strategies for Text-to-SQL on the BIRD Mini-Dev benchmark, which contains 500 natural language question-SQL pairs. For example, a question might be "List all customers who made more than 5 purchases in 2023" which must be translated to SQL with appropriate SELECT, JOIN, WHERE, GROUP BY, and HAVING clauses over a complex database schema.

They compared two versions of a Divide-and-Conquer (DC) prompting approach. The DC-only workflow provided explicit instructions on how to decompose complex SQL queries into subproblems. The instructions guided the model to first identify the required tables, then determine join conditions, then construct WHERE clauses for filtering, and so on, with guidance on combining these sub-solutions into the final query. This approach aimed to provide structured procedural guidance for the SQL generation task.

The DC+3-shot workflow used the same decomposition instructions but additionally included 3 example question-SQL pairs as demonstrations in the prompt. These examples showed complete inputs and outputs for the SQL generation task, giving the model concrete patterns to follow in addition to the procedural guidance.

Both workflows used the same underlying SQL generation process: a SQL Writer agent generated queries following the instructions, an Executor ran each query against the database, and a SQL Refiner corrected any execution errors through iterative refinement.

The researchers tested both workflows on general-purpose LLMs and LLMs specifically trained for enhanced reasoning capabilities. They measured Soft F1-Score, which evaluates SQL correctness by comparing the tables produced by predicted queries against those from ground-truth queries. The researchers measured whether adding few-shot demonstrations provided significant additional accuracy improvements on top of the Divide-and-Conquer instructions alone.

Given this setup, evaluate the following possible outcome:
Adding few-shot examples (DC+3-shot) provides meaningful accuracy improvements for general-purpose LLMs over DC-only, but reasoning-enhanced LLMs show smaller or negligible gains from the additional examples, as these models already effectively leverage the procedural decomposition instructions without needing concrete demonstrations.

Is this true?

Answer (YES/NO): NO